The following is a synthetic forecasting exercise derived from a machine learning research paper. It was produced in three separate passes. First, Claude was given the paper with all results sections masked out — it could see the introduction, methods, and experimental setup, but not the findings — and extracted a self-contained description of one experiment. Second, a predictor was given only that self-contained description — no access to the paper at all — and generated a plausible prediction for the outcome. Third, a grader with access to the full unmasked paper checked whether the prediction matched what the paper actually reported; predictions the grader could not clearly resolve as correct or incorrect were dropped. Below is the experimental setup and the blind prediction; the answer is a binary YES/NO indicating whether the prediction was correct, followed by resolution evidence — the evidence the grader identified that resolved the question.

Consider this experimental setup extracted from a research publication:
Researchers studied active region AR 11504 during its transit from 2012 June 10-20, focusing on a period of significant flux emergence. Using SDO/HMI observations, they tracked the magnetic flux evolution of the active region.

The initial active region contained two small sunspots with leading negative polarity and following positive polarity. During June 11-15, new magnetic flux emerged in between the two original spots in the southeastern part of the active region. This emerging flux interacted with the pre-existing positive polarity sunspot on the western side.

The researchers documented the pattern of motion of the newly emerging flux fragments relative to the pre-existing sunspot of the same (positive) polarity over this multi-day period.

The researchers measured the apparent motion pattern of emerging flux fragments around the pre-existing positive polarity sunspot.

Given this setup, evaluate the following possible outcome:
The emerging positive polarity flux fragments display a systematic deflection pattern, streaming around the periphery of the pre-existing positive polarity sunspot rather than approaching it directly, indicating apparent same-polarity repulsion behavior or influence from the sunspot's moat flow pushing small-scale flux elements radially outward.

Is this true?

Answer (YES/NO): NO